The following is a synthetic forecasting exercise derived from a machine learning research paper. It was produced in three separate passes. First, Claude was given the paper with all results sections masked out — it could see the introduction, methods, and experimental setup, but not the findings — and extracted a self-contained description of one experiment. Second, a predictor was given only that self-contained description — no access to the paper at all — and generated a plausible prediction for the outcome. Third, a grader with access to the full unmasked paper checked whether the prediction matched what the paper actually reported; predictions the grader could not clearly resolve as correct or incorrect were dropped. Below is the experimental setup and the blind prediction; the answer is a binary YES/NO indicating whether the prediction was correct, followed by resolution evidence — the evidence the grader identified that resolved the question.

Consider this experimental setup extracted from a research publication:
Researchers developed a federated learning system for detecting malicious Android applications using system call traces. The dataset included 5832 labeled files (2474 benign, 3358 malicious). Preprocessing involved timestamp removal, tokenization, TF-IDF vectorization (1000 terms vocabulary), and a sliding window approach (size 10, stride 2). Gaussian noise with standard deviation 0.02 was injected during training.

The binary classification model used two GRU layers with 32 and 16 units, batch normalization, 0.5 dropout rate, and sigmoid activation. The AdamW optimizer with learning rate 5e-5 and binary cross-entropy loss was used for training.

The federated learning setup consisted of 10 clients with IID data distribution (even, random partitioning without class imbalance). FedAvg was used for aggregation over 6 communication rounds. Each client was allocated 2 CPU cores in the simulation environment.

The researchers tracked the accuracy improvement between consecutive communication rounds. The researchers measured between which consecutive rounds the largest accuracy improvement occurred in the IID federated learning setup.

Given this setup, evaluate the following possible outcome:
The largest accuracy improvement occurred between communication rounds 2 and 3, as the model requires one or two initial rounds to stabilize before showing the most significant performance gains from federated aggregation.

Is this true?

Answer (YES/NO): NO